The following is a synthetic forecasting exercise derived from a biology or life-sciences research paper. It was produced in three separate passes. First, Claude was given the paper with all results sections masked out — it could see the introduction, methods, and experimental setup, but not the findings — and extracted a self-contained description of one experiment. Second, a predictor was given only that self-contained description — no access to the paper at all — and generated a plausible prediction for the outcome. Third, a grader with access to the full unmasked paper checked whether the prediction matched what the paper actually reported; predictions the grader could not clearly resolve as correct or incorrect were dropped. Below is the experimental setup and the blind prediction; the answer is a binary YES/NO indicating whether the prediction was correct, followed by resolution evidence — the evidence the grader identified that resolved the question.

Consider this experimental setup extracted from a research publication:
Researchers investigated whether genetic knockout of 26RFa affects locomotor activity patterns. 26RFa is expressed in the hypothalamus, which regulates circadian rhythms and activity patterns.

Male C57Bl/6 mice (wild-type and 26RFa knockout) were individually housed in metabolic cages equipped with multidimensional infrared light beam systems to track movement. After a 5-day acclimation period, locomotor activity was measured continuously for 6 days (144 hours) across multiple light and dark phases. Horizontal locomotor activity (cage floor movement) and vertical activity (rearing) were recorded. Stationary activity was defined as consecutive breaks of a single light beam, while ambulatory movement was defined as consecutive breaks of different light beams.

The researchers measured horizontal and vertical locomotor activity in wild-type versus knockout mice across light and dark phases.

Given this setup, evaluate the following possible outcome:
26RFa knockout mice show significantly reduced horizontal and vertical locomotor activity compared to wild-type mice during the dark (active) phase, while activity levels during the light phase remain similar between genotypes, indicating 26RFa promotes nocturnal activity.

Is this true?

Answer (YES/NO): NO